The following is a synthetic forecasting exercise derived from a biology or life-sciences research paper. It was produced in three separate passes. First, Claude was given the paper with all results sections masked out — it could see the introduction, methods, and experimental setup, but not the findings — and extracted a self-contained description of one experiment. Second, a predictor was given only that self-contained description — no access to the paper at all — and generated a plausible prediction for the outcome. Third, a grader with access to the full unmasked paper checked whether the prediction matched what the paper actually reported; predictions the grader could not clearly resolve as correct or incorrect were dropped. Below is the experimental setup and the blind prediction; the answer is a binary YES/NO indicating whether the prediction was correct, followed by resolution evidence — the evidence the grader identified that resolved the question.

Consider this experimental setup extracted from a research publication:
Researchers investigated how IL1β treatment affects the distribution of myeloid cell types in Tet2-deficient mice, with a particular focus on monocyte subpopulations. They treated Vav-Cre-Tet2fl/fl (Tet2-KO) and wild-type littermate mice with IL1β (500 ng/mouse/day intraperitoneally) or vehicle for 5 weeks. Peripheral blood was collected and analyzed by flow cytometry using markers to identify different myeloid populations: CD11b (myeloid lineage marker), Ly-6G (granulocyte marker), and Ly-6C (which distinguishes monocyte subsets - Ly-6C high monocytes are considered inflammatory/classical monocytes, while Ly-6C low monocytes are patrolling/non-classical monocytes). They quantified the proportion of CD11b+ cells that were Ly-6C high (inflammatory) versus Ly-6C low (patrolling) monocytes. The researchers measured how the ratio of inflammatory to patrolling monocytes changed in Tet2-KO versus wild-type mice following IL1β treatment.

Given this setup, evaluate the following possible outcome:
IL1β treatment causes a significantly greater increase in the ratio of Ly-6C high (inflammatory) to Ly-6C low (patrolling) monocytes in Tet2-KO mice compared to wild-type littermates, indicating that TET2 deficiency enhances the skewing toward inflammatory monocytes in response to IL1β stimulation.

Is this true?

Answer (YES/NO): YES